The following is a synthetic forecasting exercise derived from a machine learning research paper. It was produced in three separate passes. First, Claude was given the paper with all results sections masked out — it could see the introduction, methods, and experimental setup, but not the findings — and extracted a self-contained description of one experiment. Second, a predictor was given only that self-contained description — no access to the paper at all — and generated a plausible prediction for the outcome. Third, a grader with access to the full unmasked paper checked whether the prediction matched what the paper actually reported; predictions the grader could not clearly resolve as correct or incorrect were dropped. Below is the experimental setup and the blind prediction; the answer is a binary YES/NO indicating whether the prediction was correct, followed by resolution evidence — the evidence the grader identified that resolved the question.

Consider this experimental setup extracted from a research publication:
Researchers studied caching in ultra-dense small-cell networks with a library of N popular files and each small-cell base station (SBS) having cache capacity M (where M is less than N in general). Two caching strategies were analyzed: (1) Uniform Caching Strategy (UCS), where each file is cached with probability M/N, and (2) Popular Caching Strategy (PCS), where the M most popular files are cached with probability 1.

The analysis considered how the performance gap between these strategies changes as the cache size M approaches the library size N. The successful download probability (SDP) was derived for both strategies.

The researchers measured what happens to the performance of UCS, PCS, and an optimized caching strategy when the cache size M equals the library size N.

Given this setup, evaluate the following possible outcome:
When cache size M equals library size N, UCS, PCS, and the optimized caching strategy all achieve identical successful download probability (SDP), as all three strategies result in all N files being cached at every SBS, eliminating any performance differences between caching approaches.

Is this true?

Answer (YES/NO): YES